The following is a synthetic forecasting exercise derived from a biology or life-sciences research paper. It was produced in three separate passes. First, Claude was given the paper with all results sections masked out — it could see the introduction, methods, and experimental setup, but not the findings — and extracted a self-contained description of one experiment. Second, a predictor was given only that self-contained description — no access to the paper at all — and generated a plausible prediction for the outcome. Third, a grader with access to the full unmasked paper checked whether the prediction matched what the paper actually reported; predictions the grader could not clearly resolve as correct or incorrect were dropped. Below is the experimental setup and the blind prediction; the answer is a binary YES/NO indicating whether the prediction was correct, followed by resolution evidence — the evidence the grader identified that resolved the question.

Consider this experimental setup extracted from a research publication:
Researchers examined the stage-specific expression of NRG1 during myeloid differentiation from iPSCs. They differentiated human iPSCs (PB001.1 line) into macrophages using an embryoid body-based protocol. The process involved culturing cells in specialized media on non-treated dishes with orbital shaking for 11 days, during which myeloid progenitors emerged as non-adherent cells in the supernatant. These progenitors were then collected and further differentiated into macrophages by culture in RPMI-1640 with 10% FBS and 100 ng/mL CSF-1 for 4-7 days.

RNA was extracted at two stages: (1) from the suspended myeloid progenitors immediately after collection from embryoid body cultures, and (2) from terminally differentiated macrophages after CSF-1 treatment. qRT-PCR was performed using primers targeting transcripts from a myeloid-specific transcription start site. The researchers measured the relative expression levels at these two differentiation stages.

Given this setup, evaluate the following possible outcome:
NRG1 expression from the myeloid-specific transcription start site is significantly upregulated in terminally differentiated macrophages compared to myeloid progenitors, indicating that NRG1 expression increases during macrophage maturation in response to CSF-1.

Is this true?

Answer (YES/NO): YES